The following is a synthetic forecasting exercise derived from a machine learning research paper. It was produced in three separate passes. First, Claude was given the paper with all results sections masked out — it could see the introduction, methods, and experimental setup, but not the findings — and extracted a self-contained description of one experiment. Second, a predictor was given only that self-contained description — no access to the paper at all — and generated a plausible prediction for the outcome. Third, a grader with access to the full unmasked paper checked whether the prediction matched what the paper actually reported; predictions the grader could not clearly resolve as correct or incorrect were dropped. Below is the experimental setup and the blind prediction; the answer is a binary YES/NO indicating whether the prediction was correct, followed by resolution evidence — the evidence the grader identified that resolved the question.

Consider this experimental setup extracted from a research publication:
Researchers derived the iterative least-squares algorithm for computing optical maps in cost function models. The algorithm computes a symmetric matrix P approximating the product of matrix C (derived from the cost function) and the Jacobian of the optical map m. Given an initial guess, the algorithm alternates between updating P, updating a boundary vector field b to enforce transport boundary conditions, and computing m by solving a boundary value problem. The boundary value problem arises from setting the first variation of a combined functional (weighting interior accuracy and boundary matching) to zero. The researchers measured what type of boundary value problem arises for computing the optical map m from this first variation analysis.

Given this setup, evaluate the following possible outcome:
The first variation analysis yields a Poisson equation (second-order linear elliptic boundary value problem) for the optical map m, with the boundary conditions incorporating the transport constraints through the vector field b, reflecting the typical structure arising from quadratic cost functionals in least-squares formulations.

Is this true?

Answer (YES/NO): NO